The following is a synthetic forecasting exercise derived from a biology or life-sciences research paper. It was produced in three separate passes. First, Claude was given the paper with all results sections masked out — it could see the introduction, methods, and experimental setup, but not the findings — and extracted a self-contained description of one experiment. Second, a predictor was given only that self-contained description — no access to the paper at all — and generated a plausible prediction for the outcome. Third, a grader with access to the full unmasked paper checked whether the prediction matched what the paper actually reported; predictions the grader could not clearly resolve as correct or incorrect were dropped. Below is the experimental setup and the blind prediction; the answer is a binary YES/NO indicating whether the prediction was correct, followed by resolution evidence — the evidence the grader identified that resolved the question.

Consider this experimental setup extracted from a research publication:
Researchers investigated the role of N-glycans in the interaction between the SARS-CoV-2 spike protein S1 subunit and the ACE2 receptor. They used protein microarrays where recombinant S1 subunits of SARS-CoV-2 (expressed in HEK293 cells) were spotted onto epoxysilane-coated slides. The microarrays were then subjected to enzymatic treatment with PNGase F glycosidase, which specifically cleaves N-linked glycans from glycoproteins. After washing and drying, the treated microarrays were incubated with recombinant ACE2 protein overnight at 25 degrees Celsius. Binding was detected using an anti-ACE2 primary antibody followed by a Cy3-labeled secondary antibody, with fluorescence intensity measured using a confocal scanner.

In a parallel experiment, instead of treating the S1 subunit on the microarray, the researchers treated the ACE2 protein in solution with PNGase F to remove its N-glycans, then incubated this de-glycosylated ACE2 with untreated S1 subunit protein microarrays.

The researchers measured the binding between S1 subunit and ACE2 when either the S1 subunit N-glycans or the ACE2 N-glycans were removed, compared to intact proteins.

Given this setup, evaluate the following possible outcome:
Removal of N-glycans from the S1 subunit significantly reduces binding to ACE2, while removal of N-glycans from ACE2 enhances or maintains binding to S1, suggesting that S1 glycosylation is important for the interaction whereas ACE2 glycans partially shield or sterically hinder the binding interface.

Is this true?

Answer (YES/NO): NO